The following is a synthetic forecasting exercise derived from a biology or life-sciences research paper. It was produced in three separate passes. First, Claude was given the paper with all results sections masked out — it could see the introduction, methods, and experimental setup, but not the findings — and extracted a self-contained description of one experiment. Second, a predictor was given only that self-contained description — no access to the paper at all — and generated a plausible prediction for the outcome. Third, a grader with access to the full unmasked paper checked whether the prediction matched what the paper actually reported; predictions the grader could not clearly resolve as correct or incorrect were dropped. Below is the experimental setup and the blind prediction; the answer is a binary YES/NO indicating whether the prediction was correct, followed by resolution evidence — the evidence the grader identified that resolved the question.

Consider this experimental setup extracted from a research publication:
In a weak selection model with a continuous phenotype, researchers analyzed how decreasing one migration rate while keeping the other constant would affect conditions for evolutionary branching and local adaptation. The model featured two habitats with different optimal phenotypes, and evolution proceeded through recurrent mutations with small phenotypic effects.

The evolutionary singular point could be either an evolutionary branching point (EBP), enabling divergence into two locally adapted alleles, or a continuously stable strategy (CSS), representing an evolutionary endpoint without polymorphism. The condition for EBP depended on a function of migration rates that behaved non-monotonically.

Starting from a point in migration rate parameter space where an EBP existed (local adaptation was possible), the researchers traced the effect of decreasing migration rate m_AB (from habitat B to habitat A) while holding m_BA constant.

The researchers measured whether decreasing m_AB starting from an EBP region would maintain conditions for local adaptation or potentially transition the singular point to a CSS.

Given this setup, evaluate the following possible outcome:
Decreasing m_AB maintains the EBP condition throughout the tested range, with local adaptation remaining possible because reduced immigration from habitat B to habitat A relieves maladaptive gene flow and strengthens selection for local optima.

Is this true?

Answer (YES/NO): NO